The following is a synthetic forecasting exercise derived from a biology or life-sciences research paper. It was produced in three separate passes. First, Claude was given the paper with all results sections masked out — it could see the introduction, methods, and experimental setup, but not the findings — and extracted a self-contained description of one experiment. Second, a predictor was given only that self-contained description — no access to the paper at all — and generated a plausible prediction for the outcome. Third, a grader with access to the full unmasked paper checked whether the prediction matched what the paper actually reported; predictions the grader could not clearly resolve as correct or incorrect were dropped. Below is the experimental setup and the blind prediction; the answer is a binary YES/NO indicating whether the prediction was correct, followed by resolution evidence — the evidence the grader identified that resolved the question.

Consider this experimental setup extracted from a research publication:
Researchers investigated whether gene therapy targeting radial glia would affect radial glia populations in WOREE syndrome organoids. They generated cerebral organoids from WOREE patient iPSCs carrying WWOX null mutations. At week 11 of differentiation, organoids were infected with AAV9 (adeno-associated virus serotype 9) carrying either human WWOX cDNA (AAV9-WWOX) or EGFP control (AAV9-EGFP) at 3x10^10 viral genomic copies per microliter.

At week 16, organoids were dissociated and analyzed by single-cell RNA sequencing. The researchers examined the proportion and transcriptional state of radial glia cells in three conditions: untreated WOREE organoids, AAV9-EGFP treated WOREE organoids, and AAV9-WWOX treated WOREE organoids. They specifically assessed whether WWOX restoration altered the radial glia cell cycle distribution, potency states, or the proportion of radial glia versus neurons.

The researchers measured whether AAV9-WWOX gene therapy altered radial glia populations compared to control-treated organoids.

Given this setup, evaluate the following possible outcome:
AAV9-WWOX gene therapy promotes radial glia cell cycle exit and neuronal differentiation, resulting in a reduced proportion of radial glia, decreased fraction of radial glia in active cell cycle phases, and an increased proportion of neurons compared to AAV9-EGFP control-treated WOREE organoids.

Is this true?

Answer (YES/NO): NO